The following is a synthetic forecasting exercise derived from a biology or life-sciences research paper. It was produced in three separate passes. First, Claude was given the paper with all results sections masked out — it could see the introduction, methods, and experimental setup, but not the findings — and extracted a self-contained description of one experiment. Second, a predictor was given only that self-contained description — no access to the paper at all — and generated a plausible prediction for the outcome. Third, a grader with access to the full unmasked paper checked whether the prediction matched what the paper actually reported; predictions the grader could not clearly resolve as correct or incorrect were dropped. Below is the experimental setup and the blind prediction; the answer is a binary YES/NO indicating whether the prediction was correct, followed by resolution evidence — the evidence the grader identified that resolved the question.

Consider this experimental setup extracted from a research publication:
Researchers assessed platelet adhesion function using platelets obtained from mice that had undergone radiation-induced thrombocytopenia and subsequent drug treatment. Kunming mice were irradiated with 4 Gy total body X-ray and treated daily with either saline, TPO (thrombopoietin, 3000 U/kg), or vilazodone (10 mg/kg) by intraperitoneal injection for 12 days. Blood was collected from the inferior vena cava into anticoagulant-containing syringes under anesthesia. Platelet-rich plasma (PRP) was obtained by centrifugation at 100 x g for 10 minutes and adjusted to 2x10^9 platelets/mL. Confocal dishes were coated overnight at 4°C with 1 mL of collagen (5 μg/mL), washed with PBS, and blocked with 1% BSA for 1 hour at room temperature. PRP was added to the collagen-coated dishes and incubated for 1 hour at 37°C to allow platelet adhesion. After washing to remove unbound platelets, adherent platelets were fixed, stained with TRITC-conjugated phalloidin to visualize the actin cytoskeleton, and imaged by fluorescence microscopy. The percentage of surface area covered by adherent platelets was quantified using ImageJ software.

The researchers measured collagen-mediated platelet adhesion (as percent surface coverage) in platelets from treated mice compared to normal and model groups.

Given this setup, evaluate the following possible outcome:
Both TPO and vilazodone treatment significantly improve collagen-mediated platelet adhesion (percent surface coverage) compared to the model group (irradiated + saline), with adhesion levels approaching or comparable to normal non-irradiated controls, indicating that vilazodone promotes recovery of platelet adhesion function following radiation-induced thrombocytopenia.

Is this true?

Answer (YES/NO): YES